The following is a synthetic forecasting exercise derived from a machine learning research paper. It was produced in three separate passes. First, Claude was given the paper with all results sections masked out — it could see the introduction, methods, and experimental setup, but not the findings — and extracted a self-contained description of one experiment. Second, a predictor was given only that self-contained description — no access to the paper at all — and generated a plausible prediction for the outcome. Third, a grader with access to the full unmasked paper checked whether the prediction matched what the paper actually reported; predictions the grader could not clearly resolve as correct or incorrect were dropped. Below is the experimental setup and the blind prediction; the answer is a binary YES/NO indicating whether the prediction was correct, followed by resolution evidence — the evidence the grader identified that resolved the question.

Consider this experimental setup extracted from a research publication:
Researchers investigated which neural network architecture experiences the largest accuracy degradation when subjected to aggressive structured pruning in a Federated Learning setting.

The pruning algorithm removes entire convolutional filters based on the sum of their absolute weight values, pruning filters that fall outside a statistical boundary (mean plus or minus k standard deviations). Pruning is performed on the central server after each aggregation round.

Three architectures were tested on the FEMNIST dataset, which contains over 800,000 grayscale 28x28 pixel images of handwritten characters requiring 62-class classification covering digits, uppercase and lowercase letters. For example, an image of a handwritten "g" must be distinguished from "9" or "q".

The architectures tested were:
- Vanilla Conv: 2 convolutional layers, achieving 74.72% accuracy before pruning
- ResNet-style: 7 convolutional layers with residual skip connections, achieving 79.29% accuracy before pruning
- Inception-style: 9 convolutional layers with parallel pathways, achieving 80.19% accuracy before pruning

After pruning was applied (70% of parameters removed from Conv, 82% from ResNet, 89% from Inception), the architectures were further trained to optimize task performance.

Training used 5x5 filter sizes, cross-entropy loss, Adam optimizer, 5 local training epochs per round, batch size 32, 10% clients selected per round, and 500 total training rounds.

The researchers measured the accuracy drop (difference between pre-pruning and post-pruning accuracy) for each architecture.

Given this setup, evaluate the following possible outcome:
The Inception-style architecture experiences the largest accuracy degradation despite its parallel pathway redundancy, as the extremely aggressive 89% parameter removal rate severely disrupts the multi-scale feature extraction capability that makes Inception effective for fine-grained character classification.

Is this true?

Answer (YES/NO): NO